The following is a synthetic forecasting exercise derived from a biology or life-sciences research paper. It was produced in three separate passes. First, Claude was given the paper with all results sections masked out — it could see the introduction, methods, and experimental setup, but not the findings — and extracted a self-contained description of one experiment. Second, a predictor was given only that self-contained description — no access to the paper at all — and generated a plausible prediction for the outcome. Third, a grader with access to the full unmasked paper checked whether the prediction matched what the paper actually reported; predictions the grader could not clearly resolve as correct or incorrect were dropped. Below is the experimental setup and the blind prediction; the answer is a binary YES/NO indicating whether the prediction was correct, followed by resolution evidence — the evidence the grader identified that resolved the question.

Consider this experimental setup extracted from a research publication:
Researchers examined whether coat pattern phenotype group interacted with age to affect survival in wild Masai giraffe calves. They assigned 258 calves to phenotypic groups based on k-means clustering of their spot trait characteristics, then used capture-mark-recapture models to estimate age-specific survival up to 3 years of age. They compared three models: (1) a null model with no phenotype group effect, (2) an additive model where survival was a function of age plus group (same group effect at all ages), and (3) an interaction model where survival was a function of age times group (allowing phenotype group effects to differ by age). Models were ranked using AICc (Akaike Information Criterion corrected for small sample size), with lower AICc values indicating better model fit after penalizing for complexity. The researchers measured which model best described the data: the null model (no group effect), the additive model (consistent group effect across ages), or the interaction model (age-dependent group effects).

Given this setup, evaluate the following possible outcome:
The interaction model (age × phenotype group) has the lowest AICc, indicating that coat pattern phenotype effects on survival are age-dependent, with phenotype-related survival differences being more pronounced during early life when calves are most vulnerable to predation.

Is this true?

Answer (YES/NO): NO